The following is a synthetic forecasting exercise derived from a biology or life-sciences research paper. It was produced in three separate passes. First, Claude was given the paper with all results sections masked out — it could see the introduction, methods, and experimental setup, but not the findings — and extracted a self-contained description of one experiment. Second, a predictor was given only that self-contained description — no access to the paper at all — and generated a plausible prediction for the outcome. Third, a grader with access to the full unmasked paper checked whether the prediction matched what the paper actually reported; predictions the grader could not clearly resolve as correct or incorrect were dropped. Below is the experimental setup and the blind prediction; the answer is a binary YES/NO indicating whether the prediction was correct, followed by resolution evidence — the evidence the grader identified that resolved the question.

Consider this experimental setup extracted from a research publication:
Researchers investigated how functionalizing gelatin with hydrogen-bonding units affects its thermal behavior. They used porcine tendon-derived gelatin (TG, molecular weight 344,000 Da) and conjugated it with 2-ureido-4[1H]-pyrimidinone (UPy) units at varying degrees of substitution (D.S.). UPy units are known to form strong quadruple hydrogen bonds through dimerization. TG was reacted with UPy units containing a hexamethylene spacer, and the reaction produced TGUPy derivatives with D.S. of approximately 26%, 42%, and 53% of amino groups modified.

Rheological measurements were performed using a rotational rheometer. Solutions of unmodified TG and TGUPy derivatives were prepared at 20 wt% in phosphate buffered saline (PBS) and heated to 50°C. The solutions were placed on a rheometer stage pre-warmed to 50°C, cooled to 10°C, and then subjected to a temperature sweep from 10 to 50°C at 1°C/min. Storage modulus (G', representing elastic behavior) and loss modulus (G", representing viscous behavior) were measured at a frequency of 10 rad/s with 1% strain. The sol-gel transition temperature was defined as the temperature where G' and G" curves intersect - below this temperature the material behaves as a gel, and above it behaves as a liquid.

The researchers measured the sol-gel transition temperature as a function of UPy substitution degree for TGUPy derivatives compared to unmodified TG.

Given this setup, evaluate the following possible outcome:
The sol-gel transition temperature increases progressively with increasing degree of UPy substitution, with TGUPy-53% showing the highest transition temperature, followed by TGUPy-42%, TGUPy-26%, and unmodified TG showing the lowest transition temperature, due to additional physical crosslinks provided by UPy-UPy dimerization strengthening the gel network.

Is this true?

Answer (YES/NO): YES